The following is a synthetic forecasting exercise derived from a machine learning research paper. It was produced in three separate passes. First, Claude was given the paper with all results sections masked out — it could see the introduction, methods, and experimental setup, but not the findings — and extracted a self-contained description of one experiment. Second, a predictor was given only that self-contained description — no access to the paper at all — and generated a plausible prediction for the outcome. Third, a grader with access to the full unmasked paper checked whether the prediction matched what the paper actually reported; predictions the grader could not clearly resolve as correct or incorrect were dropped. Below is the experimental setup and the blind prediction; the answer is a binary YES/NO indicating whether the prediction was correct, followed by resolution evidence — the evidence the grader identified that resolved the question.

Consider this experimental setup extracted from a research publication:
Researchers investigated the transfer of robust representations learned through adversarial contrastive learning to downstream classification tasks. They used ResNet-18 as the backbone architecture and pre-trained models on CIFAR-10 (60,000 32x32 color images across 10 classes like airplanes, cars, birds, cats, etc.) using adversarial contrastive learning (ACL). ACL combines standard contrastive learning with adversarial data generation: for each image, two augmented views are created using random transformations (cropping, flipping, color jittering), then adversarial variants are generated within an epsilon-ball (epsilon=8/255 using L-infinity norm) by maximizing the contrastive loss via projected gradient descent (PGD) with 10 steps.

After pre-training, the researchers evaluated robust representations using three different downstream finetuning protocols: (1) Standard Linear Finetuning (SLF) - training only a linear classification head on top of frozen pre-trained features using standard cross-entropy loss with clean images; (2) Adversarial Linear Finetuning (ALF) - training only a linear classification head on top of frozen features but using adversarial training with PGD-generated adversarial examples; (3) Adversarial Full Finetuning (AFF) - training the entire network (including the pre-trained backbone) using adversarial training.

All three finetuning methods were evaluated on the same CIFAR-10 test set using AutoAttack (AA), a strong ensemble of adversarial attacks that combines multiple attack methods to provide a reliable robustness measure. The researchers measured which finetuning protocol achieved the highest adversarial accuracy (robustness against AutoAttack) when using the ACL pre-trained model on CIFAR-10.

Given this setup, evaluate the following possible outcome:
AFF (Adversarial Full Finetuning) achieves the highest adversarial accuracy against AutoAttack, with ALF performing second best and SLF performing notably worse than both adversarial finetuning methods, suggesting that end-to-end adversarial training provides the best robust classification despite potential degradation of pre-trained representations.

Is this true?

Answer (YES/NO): YES